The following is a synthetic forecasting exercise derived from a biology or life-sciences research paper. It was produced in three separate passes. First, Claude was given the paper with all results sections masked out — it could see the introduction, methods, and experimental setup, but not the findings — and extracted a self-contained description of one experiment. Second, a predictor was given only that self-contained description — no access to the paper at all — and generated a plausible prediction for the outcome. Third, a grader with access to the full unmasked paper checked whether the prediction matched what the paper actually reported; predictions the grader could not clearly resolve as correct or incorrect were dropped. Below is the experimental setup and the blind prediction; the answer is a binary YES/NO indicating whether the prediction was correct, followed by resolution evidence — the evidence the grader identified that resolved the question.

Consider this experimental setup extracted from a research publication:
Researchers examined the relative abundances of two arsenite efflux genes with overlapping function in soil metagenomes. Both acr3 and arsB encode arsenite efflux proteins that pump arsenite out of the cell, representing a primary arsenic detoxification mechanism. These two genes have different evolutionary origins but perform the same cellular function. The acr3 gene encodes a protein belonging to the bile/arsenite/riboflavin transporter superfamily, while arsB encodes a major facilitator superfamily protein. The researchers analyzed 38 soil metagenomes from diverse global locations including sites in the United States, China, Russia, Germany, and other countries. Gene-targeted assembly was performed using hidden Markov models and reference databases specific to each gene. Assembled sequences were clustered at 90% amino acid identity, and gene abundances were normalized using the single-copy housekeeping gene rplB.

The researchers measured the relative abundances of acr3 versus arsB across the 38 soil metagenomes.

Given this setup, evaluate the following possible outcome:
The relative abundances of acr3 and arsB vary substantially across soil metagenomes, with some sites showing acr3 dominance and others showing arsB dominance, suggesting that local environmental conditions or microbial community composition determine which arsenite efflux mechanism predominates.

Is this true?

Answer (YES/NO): NO